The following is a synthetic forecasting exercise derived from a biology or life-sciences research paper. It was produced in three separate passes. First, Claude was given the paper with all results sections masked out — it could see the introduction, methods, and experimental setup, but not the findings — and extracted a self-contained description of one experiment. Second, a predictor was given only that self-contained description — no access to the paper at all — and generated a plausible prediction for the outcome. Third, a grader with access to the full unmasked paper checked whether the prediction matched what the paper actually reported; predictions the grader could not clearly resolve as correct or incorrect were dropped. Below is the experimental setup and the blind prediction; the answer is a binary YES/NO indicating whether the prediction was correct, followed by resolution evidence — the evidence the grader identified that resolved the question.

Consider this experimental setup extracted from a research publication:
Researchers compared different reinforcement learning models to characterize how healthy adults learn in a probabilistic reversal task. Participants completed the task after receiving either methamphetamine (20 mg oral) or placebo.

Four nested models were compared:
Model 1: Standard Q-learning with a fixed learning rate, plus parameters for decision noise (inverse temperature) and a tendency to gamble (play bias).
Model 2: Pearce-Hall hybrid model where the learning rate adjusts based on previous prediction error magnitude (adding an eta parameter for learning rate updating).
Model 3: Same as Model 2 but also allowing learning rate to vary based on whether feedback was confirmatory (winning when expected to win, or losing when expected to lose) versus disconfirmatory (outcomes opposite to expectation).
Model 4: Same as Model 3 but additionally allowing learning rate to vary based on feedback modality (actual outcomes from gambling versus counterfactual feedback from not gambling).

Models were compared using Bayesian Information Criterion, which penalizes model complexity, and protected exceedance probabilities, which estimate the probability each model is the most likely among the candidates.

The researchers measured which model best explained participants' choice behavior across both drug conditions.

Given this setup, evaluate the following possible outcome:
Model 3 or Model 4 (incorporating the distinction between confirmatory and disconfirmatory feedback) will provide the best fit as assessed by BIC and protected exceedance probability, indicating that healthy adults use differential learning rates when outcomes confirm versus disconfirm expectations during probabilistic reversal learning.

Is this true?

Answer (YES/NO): YES